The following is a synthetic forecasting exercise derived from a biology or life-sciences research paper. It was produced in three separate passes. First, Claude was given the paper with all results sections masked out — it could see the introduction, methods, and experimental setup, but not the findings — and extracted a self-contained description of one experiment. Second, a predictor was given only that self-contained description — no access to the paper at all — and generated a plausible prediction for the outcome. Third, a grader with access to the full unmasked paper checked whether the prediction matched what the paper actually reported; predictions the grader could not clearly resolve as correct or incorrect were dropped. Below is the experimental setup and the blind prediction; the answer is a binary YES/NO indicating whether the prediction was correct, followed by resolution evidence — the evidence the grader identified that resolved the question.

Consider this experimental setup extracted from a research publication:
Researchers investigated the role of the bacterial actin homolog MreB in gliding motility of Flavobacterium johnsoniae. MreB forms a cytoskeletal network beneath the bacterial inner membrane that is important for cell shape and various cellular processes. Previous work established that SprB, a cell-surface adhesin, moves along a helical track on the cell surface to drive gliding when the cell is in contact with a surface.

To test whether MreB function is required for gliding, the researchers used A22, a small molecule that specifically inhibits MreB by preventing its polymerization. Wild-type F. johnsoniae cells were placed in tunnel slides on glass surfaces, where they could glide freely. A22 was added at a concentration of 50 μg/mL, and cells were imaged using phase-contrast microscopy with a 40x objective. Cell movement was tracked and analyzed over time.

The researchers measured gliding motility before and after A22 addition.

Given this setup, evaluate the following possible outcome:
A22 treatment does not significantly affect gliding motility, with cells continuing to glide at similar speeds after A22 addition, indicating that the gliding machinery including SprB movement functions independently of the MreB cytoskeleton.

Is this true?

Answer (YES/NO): YES